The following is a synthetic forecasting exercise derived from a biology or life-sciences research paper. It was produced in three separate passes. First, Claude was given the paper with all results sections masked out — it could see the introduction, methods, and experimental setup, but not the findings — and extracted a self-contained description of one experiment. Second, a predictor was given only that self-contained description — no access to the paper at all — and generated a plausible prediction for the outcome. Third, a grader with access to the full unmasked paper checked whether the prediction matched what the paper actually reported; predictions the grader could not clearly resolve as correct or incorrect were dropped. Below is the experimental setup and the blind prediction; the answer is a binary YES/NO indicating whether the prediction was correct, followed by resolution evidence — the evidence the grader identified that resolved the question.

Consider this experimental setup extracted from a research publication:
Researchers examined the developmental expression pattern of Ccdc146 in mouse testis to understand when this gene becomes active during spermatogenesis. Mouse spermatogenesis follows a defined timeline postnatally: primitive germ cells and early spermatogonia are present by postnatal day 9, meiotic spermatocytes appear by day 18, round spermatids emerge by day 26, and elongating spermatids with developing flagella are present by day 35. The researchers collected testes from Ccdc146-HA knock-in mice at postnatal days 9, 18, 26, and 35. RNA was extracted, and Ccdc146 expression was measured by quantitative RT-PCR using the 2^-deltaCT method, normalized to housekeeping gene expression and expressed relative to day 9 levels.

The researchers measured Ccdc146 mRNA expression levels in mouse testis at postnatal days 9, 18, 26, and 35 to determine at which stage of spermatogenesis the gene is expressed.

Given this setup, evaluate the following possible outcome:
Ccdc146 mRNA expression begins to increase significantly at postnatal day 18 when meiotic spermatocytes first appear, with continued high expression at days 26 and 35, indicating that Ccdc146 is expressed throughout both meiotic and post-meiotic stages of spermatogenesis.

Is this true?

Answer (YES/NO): NO